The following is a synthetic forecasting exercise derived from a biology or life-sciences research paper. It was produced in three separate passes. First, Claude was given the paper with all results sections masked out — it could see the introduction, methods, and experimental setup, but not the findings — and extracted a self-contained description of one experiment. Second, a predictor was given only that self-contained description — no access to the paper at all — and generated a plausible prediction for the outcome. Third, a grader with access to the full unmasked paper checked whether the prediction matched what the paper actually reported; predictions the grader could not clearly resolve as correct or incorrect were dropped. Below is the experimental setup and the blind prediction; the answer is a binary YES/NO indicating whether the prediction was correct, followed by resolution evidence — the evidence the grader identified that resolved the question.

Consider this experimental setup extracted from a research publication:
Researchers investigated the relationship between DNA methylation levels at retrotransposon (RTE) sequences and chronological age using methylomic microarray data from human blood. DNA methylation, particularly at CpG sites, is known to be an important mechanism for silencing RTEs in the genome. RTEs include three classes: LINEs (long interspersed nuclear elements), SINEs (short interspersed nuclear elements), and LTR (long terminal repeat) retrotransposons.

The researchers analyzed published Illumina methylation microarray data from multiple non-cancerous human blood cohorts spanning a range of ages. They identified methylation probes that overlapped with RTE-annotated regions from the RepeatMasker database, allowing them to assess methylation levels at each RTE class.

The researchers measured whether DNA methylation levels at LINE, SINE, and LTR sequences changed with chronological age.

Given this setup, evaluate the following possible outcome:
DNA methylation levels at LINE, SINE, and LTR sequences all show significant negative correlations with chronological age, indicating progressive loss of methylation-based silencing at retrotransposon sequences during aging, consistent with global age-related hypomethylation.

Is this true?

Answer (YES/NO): YES